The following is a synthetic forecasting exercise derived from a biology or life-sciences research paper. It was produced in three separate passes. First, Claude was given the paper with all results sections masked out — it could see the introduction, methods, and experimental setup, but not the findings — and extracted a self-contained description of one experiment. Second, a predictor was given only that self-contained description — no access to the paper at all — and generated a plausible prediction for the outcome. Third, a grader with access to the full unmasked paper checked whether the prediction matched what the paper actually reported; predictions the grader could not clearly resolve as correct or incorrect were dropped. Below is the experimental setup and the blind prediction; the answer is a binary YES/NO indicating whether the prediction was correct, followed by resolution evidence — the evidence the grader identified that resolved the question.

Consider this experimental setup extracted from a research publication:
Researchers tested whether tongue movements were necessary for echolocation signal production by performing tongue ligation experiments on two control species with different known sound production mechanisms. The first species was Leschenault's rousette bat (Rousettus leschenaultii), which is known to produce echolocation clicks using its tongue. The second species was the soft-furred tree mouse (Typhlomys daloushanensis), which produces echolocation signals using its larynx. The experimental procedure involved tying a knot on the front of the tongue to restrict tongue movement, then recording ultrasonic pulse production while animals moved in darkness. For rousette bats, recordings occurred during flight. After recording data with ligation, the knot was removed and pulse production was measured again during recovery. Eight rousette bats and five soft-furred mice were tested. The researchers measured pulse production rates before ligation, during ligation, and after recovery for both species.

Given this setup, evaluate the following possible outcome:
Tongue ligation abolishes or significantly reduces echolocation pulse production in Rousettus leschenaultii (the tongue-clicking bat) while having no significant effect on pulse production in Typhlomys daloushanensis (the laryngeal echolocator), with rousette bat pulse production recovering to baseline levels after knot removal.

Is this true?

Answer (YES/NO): NO